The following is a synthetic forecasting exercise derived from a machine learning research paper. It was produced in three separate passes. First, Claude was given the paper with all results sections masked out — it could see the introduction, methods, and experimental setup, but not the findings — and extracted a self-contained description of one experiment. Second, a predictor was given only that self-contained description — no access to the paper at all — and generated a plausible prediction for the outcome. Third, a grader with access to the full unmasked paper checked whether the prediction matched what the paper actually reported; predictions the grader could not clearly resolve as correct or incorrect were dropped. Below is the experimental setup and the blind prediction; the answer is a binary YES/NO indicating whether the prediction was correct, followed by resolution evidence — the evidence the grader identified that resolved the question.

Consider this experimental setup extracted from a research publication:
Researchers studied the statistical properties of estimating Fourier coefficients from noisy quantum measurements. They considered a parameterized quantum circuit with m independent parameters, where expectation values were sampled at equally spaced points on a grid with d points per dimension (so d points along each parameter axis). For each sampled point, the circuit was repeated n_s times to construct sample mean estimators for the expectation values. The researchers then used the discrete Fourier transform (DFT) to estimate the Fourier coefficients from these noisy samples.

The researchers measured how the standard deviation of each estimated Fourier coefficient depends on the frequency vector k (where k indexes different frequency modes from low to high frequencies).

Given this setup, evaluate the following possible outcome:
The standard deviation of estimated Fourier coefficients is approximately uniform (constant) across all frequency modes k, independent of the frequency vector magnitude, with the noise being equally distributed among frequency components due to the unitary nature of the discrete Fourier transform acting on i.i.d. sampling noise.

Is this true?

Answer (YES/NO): YES